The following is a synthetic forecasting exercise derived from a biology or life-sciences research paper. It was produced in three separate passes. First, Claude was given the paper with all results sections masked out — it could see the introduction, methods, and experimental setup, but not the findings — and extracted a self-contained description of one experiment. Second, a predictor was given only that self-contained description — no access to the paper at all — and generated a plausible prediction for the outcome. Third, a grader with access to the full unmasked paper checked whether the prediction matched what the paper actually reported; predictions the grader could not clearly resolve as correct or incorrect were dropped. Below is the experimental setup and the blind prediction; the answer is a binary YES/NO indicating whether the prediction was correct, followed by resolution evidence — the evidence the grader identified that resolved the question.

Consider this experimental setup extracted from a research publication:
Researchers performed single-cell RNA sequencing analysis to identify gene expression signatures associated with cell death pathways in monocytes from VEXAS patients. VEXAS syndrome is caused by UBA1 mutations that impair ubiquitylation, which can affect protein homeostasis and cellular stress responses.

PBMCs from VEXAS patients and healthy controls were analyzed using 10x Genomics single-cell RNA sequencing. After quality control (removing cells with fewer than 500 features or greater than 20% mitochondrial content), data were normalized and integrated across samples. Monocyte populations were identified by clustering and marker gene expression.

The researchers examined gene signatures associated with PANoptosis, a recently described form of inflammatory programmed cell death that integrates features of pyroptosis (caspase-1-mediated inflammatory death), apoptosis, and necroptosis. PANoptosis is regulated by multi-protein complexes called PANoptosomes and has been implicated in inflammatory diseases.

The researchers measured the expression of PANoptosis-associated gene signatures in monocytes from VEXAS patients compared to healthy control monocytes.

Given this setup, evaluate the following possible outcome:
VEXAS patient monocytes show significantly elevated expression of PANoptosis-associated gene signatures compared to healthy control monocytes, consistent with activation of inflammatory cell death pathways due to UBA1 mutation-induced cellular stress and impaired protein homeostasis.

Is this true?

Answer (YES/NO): YES